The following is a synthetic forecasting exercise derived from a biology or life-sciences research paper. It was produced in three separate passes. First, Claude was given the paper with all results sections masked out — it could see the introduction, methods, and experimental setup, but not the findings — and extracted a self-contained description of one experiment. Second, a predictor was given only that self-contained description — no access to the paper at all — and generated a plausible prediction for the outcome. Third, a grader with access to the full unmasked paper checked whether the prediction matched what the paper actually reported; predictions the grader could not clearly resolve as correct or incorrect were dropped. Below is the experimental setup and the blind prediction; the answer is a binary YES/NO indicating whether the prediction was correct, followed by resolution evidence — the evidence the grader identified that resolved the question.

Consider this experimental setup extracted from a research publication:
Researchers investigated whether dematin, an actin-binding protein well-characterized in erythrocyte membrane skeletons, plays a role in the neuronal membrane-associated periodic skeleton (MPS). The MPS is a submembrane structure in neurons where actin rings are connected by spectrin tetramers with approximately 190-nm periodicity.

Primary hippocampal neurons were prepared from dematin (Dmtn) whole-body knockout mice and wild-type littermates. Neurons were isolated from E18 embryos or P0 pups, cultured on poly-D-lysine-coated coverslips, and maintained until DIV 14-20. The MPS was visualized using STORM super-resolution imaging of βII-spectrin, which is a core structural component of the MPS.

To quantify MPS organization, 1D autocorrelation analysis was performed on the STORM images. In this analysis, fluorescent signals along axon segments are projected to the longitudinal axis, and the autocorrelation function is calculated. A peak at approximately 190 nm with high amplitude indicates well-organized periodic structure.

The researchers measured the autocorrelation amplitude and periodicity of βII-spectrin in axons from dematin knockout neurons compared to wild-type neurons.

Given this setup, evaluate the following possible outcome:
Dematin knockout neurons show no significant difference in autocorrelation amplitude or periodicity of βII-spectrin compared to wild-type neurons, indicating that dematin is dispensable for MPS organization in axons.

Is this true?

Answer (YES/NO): NO